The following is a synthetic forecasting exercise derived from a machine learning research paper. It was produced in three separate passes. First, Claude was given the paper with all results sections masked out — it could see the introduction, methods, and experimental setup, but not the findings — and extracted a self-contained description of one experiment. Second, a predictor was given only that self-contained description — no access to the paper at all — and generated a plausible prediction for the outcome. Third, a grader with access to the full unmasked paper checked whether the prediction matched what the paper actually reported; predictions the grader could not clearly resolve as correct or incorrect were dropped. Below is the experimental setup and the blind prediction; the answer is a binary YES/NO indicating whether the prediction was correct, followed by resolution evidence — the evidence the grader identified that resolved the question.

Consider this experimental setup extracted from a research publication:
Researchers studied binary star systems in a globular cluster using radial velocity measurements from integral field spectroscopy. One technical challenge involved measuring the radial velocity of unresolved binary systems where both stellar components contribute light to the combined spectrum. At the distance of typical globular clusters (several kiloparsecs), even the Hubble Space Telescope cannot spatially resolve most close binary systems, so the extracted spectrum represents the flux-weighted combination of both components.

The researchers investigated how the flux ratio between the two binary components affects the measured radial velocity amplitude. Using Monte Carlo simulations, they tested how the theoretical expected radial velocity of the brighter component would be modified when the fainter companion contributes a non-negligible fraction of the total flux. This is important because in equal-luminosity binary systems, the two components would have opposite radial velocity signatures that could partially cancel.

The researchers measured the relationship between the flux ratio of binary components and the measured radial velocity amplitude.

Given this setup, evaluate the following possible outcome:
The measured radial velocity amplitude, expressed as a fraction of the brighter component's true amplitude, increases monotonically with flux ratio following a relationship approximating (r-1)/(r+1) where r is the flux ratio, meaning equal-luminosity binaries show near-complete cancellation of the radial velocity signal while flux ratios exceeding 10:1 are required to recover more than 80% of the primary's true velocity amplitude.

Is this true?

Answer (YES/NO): NO